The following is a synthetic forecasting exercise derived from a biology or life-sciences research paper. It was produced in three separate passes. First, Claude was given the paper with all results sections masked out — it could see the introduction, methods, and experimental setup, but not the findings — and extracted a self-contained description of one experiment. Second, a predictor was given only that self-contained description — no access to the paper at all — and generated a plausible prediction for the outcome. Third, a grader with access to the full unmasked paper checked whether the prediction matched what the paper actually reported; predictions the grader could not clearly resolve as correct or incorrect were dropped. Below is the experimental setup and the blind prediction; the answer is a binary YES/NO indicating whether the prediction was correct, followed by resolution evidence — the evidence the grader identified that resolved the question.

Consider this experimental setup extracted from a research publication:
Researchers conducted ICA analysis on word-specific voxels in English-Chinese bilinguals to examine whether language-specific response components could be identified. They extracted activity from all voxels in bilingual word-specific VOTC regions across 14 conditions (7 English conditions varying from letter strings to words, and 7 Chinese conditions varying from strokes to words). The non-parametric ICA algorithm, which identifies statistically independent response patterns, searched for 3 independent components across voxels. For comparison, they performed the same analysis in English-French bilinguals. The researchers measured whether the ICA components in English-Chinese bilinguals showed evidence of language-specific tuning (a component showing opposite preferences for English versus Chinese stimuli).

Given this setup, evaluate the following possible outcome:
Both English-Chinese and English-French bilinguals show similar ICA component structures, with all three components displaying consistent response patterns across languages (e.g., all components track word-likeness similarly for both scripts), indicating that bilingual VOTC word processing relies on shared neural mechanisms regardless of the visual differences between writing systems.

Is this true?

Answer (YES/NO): NO